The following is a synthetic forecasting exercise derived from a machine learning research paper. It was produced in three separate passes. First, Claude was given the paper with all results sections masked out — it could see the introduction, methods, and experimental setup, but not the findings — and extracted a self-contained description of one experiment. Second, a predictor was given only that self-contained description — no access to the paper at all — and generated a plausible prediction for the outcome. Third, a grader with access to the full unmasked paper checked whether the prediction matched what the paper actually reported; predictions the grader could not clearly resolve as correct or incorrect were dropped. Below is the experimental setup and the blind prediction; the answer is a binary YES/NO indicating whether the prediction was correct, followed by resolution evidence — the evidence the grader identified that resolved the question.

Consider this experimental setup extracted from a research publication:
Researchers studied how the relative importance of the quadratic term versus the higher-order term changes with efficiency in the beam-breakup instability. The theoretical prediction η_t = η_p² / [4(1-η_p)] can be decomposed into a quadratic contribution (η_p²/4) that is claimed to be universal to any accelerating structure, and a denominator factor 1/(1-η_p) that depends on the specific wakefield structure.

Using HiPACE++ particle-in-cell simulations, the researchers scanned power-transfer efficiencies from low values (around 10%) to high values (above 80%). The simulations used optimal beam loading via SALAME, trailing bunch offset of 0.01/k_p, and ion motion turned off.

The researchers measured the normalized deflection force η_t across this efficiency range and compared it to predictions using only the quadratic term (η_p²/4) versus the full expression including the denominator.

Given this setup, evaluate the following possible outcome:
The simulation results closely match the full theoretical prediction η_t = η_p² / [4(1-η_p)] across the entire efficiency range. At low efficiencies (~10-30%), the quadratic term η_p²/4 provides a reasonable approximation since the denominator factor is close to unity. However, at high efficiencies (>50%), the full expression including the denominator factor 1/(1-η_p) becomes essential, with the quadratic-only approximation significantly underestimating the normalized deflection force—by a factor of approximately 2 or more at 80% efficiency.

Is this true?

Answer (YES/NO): YES